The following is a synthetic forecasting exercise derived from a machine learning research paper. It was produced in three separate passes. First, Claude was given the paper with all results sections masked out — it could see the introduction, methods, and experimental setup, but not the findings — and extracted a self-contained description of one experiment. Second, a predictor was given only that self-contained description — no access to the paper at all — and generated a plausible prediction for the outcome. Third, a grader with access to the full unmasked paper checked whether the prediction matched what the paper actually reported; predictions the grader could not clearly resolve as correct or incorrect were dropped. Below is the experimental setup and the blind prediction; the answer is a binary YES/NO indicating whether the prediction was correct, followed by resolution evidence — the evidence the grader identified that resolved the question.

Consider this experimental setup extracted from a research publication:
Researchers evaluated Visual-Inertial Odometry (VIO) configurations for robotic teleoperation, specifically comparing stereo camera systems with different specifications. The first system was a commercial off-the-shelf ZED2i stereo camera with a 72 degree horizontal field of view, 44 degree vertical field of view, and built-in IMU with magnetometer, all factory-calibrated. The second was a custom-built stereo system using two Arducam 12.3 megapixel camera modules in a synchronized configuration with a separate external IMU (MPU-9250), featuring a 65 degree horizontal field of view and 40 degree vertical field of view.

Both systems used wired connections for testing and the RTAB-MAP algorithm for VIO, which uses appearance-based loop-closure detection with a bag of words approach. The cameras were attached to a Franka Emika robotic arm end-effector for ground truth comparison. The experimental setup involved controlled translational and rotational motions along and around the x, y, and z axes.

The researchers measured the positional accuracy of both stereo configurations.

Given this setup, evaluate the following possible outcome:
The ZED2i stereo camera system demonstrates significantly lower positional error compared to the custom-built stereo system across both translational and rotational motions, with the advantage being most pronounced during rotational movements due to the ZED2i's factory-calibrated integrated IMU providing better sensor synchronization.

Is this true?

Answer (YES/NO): NO